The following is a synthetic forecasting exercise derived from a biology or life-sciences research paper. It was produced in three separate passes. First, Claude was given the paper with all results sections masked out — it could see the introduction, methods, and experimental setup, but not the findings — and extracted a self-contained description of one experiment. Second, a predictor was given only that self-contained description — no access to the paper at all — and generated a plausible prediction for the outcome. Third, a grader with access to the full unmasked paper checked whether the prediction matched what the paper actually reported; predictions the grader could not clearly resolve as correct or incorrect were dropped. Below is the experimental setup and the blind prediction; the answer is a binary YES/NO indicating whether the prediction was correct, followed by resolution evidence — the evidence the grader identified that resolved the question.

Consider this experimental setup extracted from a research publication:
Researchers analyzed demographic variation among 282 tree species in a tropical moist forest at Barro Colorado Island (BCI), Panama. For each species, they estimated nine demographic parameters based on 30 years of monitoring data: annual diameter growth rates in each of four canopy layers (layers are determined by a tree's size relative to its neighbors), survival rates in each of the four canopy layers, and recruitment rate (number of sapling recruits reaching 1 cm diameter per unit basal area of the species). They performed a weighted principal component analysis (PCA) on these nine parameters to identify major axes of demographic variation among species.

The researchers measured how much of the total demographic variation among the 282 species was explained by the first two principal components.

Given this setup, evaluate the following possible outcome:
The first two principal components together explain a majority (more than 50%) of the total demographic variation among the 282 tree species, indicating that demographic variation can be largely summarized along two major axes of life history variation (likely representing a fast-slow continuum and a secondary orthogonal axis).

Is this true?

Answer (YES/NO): YES